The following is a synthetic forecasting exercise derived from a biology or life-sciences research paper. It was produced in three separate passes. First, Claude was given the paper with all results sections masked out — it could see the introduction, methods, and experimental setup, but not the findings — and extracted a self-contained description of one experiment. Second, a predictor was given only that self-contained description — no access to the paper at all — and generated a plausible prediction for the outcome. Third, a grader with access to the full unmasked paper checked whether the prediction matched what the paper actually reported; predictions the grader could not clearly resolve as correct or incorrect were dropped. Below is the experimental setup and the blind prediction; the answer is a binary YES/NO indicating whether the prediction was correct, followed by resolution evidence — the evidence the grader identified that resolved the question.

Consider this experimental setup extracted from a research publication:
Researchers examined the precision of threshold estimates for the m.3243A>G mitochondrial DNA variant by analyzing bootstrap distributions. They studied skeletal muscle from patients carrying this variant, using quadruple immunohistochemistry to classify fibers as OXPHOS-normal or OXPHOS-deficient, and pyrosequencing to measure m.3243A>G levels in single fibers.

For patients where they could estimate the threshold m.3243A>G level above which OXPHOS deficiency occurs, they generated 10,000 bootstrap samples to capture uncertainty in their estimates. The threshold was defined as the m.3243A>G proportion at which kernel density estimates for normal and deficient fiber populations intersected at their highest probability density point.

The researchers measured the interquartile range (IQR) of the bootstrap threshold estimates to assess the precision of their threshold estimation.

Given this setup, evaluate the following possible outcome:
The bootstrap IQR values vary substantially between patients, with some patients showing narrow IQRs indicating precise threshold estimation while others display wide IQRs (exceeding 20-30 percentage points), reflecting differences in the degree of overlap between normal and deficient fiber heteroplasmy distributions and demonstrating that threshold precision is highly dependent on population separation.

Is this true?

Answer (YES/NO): NO